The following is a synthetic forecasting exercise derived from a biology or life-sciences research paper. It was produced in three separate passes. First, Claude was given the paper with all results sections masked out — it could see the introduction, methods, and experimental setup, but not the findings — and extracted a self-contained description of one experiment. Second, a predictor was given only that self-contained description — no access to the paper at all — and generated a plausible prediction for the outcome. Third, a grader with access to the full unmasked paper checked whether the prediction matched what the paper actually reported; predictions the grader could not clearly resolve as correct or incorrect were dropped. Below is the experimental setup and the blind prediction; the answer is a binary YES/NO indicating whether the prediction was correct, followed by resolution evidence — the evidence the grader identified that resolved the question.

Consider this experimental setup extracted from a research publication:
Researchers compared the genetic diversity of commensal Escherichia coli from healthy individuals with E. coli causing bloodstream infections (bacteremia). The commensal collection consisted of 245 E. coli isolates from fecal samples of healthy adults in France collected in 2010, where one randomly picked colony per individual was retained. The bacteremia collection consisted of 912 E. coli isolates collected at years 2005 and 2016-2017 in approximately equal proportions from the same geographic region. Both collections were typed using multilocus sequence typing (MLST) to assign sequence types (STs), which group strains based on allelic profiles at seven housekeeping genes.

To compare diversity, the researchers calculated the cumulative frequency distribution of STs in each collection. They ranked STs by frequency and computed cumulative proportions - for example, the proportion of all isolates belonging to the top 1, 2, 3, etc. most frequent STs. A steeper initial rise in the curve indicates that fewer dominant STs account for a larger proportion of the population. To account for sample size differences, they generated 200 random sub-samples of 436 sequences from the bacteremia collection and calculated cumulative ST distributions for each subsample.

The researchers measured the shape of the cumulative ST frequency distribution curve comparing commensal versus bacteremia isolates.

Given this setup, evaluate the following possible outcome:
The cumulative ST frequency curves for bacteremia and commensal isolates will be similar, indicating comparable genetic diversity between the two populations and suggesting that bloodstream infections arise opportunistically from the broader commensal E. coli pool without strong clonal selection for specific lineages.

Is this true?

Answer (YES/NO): NO